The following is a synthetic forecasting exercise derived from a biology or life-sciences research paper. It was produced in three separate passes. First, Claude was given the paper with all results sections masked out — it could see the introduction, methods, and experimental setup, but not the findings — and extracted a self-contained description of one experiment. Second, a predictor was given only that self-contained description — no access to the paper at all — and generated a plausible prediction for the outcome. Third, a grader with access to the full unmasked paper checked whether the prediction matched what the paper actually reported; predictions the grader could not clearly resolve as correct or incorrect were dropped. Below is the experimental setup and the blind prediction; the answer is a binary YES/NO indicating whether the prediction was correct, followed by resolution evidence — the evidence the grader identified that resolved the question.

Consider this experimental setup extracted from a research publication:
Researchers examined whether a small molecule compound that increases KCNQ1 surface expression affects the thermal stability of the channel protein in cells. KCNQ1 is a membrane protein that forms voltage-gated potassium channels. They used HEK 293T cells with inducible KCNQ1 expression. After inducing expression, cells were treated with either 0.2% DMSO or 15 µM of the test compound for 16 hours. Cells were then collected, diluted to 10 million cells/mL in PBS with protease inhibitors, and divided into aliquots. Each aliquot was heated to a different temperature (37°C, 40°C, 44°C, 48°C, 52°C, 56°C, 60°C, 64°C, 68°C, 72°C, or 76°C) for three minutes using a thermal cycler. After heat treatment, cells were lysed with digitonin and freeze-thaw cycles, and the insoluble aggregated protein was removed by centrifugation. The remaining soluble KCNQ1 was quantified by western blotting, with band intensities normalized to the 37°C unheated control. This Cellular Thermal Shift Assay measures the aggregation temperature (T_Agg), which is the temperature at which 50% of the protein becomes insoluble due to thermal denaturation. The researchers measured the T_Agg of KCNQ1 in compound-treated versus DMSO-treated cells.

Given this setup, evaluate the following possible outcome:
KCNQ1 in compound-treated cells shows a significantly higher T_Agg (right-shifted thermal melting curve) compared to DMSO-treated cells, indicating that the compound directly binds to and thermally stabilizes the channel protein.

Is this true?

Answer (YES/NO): NO